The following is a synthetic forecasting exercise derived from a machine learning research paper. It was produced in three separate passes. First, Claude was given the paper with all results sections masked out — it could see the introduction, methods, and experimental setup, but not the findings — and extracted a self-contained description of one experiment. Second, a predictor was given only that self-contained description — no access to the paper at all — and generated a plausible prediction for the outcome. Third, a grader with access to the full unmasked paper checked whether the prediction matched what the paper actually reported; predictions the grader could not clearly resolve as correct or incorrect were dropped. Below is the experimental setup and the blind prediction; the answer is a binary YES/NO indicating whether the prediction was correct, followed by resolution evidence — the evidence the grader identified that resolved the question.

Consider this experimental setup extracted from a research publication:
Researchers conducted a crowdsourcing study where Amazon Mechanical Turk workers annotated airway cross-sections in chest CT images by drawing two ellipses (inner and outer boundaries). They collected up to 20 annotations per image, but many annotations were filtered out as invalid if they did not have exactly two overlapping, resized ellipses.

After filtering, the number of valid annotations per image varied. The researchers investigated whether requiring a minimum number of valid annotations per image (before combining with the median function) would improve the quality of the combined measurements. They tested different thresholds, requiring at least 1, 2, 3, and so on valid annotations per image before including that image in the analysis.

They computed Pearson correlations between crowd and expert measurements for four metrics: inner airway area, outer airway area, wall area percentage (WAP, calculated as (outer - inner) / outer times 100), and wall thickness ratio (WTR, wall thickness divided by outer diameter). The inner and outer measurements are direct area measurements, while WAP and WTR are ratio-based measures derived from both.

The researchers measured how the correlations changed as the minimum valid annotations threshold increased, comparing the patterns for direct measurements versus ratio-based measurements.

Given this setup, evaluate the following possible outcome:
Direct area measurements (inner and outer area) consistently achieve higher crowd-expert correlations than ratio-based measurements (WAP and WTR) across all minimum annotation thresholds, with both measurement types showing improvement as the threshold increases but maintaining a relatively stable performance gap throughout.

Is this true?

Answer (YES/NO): NO